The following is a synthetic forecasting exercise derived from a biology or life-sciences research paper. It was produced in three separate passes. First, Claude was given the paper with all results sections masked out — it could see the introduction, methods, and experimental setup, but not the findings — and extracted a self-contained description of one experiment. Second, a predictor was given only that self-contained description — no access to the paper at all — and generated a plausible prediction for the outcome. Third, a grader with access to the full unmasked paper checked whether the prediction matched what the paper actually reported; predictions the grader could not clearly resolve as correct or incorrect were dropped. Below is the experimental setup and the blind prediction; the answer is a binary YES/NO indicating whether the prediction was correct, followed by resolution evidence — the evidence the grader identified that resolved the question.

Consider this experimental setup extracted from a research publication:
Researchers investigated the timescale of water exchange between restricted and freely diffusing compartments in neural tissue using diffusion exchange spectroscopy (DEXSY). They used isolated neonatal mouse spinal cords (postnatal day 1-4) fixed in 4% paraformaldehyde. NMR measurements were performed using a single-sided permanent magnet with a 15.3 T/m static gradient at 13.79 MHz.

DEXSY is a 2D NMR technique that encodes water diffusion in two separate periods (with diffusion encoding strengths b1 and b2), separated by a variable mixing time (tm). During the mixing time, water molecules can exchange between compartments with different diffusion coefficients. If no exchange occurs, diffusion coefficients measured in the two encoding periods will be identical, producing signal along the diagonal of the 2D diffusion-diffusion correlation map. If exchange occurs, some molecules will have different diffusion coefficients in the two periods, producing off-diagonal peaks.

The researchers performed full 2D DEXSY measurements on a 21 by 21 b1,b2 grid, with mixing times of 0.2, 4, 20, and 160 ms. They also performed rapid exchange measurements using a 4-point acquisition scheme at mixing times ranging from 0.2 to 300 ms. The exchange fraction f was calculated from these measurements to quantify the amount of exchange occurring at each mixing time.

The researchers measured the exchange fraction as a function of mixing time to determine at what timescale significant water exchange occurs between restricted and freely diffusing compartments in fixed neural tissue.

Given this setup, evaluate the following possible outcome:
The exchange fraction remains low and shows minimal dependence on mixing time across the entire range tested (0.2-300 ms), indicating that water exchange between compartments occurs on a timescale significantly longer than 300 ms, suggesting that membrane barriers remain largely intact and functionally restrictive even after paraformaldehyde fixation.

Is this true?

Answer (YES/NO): NO